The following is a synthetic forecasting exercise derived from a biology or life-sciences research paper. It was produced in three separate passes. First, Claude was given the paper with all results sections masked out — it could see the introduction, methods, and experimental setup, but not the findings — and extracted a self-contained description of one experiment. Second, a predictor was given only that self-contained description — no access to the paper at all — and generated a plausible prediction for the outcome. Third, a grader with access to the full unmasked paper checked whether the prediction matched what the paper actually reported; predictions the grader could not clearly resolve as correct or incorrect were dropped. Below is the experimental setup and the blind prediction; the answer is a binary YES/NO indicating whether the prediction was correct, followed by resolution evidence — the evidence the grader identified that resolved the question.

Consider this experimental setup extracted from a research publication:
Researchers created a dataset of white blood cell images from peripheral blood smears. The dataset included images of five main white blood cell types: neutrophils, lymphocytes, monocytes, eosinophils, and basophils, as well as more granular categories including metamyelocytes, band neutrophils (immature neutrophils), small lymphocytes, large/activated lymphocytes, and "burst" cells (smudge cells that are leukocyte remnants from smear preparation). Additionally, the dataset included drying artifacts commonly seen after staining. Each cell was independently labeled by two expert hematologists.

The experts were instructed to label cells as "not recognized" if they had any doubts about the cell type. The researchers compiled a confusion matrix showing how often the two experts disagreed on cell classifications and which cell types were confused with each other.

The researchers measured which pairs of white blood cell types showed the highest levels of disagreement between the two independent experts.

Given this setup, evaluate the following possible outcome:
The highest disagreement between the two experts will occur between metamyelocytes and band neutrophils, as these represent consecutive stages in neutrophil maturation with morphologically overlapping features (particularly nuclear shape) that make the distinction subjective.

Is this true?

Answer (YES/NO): NO